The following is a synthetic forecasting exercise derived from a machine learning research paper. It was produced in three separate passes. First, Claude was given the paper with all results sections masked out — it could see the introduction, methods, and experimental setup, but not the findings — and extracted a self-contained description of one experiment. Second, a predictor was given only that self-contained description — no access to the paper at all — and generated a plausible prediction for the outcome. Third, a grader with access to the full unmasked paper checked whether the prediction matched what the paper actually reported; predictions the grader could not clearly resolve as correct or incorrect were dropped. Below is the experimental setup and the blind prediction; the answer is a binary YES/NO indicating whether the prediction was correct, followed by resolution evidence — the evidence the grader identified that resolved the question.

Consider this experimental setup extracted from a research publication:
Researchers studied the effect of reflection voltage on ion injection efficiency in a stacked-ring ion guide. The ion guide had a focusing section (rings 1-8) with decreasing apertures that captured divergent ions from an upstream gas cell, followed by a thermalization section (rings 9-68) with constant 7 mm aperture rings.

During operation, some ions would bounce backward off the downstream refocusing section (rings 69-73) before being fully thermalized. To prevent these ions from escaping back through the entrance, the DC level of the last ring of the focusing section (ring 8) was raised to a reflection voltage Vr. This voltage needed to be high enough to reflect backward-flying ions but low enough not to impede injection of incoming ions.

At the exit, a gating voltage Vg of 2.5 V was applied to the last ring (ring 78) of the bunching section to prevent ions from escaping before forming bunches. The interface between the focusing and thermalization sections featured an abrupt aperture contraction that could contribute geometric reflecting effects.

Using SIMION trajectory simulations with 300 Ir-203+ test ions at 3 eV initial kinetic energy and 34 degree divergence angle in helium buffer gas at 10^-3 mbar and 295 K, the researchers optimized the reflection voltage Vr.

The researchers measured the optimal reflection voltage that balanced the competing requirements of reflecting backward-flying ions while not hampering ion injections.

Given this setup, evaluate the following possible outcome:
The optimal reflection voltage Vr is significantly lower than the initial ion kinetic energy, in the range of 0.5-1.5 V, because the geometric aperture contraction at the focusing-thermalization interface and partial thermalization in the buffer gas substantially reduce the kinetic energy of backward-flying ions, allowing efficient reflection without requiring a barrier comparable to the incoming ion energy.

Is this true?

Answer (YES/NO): YES